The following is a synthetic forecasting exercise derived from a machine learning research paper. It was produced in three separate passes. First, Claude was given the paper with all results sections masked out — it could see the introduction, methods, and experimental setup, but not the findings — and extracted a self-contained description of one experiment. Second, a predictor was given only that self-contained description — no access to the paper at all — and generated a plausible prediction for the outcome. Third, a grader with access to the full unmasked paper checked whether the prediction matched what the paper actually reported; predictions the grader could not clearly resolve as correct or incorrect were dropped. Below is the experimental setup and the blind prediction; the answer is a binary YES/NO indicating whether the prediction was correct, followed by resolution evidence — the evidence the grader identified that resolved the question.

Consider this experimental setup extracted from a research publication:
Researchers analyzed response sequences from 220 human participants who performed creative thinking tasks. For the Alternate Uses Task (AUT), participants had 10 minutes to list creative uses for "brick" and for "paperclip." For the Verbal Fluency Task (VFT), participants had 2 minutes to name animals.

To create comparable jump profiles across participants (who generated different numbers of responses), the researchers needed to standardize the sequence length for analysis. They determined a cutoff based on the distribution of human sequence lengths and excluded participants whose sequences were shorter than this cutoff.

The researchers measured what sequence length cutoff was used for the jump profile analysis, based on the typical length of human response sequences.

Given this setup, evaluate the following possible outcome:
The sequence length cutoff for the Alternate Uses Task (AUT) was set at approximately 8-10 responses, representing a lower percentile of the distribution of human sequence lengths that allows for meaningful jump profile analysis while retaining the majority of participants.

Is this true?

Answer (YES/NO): NO